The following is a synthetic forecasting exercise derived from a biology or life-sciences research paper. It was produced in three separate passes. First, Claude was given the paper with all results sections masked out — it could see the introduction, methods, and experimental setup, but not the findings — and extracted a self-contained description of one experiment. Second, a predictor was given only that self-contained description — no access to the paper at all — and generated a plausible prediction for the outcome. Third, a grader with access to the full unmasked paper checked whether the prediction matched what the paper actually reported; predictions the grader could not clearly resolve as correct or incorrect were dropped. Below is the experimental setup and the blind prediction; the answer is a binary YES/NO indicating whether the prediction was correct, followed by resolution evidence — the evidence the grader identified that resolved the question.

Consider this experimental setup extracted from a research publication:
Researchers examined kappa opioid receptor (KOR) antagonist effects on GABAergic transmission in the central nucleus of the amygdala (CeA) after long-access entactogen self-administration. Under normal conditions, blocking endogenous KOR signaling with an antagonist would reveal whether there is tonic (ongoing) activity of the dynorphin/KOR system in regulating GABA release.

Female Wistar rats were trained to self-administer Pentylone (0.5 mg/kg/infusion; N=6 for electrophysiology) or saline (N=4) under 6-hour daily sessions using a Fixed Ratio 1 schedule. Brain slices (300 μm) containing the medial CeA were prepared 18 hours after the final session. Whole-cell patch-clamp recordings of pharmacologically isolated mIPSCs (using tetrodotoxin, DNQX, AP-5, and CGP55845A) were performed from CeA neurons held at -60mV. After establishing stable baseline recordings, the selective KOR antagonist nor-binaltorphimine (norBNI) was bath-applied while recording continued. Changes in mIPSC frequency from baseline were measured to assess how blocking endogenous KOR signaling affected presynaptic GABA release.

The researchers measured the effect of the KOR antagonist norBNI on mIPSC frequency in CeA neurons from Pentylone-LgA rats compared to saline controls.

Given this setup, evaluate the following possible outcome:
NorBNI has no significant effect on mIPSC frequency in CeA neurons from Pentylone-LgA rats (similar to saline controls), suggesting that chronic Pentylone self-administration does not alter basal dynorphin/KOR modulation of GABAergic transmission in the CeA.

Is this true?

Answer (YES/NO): NO